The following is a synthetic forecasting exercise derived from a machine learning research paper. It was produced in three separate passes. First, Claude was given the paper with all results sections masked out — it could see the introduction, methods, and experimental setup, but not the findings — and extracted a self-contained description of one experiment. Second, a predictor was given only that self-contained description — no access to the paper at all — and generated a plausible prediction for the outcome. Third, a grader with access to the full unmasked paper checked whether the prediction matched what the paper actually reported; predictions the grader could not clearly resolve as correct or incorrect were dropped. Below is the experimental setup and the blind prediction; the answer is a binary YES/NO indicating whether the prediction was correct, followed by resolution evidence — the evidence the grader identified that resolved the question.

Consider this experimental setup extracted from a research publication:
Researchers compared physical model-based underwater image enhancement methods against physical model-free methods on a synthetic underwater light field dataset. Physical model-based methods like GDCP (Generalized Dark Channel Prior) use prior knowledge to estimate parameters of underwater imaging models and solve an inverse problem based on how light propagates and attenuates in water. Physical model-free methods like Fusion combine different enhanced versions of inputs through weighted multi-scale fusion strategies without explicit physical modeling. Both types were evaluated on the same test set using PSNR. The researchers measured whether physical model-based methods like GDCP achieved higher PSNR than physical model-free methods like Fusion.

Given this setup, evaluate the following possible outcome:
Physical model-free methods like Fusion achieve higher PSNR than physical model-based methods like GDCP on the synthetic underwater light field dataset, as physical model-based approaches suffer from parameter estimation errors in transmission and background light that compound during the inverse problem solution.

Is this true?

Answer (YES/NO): YES